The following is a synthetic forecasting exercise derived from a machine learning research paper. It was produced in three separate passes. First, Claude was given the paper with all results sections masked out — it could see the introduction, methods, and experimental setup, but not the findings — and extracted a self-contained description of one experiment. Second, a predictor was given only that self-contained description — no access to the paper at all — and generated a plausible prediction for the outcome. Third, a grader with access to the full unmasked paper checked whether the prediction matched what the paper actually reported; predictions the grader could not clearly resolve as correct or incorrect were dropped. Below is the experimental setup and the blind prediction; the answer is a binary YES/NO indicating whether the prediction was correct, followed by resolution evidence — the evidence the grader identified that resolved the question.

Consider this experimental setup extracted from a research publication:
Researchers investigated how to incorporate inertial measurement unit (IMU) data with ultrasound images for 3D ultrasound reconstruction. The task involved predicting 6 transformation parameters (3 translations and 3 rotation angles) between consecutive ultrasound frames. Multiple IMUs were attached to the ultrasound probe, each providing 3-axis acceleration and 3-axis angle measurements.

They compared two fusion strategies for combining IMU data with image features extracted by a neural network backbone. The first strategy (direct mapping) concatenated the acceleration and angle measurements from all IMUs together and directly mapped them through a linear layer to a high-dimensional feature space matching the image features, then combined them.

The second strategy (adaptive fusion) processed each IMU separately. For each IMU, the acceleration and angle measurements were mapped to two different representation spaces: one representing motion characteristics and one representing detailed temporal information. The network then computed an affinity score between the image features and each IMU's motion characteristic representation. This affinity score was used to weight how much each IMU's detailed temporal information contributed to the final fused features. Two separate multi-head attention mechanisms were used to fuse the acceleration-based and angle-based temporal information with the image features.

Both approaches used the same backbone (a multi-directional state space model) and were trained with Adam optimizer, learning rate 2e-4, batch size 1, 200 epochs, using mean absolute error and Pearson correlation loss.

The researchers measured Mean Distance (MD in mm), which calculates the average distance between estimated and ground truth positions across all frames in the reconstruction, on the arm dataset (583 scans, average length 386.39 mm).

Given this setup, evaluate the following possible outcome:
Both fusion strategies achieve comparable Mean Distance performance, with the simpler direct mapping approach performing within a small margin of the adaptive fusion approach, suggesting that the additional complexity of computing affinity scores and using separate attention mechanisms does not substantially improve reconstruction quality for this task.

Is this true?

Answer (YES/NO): NO